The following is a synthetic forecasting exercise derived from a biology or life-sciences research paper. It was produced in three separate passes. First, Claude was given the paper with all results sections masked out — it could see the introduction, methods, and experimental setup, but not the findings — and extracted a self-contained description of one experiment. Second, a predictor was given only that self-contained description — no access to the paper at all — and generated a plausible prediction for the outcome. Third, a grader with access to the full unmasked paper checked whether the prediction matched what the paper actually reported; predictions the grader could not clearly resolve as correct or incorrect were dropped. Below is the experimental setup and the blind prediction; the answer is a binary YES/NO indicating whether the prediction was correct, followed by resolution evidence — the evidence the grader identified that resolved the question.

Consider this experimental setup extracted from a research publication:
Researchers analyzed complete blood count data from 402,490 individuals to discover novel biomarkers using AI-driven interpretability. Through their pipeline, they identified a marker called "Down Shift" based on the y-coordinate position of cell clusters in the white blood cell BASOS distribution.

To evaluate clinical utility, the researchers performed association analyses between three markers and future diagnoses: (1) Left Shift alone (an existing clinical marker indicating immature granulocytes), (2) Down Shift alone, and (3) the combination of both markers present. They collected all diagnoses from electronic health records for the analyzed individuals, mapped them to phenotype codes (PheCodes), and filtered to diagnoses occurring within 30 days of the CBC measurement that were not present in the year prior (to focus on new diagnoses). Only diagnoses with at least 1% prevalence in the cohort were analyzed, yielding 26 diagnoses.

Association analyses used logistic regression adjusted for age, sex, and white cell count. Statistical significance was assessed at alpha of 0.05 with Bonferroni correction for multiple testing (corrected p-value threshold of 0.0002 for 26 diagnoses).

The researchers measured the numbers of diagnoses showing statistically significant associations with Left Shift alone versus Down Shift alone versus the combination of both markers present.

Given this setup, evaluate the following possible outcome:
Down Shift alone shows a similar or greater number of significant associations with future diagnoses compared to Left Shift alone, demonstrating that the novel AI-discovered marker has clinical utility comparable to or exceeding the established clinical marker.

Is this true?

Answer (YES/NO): YES